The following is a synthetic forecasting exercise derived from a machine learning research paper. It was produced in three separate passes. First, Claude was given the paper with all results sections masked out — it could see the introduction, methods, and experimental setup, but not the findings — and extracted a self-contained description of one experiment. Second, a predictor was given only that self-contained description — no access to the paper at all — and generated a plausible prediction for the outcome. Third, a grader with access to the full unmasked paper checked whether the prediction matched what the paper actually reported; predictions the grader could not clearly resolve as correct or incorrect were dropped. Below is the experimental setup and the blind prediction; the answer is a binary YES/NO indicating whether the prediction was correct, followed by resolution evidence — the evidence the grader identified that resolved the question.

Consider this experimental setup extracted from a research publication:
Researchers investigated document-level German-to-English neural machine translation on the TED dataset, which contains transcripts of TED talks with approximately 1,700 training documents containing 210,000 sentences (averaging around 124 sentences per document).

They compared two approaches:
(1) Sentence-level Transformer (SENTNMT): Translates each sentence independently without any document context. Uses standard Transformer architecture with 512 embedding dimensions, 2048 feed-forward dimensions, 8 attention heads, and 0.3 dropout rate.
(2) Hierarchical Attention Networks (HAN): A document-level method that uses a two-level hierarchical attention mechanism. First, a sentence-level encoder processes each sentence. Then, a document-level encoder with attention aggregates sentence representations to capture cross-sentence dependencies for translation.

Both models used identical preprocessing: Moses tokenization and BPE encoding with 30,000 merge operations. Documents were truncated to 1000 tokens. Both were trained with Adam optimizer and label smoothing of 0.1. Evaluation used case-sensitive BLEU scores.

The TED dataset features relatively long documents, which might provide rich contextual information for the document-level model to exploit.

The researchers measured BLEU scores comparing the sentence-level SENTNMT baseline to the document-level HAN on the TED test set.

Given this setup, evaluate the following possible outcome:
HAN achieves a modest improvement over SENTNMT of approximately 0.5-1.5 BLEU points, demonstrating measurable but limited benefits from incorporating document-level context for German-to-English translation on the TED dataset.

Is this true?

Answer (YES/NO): NO